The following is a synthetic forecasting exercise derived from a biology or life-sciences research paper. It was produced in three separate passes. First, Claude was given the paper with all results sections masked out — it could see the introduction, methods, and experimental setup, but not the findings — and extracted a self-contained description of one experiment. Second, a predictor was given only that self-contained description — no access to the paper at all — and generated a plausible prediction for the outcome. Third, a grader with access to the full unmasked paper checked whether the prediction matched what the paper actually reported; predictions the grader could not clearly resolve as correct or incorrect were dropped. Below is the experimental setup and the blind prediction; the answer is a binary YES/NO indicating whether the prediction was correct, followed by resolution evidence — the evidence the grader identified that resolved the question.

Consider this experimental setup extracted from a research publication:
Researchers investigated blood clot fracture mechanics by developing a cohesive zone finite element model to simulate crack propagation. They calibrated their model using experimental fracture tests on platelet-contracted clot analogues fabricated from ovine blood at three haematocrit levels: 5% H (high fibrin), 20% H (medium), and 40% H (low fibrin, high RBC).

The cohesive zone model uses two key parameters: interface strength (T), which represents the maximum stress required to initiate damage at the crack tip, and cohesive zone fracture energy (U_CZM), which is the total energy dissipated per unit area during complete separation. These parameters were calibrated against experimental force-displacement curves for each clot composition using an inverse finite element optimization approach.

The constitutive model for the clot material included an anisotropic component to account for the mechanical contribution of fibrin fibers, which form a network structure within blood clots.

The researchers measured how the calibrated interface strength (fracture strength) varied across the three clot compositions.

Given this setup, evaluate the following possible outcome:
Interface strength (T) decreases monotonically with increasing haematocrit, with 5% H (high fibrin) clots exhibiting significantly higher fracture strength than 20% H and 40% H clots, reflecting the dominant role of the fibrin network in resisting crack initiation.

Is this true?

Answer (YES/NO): YES